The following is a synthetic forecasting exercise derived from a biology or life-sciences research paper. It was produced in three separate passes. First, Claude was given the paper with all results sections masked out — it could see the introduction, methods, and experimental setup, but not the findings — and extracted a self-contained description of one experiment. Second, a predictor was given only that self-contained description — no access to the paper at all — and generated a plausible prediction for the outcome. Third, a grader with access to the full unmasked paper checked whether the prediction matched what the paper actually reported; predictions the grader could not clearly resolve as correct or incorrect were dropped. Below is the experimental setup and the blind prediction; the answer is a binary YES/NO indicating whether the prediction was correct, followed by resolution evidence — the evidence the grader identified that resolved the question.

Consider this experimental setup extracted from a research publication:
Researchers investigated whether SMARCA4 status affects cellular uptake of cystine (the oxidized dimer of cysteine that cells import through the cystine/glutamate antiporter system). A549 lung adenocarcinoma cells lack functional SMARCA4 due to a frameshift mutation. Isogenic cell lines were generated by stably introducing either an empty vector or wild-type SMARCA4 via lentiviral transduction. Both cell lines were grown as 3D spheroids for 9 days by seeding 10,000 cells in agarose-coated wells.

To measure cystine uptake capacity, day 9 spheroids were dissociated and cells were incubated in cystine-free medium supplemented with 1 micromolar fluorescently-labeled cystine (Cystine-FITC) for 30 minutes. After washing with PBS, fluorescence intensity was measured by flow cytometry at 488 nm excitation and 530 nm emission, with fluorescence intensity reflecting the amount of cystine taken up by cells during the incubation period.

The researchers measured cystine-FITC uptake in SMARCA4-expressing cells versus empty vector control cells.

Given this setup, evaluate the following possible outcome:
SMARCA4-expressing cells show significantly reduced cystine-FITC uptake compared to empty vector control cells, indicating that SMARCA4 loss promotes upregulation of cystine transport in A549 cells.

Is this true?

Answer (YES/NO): YES